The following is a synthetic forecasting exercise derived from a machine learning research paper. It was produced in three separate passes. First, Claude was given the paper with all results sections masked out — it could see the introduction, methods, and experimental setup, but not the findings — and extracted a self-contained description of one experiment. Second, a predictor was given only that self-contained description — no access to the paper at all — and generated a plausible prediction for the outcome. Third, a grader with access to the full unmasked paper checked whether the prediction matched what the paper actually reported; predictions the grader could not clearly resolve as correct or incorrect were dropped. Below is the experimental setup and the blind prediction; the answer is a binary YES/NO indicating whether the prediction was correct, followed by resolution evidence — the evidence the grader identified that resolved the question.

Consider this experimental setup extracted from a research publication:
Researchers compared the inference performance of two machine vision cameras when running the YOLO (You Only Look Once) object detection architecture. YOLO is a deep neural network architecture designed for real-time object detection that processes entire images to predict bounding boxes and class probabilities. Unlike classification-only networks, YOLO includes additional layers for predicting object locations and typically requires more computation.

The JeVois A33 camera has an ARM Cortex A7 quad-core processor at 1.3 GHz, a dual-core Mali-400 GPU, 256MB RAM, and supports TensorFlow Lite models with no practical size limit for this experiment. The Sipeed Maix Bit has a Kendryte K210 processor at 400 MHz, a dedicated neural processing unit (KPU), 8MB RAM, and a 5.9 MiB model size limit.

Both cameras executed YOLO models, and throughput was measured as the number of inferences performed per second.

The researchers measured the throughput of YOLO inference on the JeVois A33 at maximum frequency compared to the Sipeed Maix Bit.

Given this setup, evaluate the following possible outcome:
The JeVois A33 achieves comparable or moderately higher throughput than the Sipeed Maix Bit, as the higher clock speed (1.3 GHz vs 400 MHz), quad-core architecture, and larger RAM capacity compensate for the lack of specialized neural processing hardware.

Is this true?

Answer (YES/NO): NO